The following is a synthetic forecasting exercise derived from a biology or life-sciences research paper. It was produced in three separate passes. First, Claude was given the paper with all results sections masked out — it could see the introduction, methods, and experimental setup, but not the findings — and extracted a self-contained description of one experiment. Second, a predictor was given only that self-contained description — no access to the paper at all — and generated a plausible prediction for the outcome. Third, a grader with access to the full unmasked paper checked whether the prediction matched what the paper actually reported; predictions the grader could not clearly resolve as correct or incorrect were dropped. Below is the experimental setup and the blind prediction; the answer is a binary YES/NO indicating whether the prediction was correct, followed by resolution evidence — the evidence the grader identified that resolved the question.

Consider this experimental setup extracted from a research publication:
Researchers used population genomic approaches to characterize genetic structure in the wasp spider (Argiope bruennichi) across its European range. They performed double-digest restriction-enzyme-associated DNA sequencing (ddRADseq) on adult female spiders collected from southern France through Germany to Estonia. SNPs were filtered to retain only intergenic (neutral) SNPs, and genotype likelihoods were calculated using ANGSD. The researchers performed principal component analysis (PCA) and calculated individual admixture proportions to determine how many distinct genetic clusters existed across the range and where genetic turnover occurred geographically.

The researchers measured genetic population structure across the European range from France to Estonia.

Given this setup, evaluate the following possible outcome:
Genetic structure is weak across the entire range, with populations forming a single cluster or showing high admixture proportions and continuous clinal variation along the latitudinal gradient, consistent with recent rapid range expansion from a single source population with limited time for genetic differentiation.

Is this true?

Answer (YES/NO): NO